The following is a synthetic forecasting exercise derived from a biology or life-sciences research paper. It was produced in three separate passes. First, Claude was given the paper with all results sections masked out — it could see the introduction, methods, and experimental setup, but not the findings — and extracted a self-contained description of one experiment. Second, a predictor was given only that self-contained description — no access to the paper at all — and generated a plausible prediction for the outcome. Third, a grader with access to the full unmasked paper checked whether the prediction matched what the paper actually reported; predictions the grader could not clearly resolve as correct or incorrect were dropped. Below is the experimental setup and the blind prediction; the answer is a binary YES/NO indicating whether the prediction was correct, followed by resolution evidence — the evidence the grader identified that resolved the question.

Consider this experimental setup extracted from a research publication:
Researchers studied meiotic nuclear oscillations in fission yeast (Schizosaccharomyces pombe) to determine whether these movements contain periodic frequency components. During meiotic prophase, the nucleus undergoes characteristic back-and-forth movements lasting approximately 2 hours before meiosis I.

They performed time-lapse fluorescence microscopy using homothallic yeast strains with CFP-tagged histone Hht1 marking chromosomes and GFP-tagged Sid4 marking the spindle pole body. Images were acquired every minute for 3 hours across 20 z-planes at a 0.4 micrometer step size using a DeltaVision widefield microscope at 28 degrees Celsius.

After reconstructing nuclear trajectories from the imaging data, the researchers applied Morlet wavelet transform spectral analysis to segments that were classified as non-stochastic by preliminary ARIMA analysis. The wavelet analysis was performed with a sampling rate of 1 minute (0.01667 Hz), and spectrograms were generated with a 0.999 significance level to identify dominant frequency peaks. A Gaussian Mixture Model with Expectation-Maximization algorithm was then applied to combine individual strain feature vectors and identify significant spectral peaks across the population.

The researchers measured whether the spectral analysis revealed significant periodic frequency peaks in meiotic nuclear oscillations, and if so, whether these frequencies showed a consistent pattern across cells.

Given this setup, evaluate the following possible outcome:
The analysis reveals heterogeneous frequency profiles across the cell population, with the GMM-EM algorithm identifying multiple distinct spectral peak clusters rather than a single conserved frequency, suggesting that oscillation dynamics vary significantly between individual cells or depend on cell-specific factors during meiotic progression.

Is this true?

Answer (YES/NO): NO